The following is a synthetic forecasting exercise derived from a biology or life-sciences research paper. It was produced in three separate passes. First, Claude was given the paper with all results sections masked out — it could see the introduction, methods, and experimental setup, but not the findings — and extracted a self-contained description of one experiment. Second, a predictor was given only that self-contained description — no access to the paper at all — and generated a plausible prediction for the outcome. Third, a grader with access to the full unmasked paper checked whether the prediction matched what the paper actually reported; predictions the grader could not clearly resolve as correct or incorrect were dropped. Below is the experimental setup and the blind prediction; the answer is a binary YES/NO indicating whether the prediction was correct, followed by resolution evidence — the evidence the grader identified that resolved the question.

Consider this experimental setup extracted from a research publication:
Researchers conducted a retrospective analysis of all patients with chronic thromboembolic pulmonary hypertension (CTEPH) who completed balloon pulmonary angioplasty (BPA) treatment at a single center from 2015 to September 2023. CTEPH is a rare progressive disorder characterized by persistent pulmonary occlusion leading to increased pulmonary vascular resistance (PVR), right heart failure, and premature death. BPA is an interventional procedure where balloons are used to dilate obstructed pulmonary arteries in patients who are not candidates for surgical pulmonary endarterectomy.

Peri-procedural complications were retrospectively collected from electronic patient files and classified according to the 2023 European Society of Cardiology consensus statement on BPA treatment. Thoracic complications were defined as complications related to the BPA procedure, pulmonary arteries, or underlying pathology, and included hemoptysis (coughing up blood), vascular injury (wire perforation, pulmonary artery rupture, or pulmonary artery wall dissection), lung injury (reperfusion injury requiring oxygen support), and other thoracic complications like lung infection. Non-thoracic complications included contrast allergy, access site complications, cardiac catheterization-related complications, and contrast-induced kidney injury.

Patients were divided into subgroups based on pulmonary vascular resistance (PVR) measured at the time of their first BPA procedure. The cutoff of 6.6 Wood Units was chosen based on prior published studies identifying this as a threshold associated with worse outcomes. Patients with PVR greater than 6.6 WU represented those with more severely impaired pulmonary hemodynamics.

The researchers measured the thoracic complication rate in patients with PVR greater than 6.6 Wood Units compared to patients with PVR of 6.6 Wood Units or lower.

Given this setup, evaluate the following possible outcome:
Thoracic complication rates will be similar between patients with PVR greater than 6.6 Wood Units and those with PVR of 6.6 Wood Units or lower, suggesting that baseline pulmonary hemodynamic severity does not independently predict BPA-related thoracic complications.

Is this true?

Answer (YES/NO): NO